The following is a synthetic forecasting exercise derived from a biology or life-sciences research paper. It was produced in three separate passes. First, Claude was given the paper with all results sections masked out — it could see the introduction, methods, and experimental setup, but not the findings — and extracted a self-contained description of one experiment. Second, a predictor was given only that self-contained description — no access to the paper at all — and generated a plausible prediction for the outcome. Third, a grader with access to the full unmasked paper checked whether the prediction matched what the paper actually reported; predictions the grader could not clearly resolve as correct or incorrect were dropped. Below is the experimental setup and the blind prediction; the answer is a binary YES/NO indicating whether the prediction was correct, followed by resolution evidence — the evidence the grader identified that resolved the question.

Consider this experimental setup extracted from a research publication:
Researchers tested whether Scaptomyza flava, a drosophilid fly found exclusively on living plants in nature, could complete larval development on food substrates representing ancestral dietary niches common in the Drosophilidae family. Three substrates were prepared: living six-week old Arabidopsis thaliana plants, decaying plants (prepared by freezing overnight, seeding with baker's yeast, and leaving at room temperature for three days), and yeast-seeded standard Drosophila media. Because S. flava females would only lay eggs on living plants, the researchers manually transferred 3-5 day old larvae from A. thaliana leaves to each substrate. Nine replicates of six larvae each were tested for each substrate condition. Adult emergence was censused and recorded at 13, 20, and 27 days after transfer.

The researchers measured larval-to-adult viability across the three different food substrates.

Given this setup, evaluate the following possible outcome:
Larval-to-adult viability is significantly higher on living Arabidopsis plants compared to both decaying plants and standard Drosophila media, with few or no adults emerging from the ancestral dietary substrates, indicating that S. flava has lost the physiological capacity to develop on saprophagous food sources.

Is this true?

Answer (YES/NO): YES